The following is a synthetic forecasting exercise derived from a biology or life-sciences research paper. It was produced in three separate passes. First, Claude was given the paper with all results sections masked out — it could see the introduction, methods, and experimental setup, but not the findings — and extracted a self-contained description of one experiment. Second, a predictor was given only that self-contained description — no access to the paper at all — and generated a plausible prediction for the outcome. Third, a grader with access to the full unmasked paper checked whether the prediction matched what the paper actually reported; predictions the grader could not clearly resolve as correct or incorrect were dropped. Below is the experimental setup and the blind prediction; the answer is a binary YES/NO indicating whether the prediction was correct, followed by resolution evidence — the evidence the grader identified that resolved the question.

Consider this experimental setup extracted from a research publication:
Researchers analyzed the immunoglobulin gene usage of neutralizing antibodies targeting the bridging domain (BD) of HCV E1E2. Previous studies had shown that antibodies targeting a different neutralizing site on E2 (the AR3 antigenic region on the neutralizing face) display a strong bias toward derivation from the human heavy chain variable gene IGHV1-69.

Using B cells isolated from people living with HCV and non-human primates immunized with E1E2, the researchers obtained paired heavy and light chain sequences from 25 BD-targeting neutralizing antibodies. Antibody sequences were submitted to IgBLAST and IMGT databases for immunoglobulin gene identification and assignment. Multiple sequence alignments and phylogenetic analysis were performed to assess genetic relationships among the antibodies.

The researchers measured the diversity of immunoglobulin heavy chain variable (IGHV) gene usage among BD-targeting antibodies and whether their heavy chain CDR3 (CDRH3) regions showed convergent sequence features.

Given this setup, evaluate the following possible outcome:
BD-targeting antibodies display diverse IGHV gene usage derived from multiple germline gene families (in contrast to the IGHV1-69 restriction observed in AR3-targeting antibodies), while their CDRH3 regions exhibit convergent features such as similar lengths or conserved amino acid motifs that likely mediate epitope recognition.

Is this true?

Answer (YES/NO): YES